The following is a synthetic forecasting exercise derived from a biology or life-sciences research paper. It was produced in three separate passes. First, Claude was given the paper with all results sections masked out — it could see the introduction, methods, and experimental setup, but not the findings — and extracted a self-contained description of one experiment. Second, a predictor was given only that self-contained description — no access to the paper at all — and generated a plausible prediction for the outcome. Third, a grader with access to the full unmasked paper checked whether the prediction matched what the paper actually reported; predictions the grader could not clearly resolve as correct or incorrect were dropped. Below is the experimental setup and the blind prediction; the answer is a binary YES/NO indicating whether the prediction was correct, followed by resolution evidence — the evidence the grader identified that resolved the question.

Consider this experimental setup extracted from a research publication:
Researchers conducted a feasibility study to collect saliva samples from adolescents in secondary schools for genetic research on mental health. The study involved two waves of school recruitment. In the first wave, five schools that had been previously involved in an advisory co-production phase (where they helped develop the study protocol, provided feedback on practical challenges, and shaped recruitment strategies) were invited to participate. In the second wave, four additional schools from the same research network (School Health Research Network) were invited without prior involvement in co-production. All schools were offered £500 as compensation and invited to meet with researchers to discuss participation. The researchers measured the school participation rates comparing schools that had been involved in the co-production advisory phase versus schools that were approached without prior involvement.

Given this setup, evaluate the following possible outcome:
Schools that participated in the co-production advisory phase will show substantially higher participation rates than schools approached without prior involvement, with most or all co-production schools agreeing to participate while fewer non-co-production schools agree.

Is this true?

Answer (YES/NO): YES